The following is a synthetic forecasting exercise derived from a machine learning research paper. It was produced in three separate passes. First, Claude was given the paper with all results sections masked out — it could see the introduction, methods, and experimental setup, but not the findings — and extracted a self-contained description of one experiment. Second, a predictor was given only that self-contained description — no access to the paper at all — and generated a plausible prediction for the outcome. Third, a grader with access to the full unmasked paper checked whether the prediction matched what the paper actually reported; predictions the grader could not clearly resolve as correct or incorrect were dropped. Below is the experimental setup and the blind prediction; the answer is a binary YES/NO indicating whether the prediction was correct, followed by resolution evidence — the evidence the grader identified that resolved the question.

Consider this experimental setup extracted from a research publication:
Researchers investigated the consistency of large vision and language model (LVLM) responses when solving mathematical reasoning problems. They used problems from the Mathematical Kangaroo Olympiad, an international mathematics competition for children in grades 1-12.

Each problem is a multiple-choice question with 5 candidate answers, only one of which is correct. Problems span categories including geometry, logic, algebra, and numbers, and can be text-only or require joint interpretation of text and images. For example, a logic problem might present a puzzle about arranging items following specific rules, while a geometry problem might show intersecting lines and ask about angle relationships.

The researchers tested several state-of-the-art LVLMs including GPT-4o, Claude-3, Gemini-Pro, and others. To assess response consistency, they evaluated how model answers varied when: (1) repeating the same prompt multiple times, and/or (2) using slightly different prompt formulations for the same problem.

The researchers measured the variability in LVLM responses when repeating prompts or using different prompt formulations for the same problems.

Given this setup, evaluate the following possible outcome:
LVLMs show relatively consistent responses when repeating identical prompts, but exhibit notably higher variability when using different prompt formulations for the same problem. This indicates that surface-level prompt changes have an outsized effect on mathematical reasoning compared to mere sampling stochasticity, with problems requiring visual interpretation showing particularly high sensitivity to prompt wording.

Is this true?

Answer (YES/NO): NO